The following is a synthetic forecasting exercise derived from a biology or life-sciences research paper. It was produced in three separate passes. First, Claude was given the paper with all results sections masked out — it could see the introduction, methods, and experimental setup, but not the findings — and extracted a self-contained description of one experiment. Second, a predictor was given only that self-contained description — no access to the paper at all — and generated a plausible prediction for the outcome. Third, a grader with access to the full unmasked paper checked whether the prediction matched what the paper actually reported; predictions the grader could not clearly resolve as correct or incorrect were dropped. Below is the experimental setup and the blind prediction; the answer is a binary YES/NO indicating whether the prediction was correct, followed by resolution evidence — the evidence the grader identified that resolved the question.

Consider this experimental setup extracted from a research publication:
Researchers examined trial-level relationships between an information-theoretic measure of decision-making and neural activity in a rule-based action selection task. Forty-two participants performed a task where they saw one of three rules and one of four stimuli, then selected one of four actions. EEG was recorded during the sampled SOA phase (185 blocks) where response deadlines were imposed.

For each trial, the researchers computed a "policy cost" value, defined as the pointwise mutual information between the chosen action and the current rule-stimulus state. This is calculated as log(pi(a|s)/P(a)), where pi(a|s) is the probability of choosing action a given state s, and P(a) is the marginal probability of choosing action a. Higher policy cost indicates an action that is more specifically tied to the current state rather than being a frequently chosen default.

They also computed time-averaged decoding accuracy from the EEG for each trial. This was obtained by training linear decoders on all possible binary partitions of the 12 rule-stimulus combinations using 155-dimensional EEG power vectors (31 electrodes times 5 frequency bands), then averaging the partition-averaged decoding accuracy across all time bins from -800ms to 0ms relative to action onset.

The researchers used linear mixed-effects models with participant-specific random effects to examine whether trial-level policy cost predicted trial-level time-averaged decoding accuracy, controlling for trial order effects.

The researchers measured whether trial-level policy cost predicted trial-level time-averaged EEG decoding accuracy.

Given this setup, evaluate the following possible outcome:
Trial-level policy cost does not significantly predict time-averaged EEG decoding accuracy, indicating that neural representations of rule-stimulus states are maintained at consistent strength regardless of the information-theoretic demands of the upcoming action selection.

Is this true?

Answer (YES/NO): NO